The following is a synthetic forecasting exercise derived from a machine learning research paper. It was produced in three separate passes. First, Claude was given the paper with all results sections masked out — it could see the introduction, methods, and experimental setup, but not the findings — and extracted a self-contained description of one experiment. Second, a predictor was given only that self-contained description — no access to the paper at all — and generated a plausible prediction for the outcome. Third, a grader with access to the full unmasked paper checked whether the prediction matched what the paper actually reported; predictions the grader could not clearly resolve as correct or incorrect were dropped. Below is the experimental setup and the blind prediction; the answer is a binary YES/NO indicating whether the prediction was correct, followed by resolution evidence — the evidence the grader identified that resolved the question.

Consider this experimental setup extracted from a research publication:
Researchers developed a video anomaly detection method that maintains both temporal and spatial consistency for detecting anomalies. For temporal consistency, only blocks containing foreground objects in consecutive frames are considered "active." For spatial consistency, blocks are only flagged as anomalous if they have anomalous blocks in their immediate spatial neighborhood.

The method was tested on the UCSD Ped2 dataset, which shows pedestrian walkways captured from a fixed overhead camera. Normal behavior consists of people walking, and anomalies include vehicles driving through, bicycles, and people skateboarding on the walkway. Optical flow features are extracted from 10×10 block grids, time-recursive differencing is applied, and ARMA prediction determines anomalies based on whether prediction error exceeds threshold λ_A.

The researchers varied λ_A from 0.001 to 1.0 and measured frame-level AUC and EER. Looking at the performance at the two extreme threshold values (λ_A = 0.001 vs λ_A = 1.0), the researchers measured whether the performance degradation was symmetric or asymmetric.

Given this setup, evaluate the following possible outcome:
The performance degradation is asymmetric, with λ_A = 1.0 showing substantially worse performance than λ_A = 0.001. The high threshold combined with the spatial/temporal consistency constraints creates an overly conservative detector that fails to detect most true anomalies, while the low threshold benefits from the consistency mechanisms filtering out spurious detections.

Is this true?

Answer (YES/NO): NO